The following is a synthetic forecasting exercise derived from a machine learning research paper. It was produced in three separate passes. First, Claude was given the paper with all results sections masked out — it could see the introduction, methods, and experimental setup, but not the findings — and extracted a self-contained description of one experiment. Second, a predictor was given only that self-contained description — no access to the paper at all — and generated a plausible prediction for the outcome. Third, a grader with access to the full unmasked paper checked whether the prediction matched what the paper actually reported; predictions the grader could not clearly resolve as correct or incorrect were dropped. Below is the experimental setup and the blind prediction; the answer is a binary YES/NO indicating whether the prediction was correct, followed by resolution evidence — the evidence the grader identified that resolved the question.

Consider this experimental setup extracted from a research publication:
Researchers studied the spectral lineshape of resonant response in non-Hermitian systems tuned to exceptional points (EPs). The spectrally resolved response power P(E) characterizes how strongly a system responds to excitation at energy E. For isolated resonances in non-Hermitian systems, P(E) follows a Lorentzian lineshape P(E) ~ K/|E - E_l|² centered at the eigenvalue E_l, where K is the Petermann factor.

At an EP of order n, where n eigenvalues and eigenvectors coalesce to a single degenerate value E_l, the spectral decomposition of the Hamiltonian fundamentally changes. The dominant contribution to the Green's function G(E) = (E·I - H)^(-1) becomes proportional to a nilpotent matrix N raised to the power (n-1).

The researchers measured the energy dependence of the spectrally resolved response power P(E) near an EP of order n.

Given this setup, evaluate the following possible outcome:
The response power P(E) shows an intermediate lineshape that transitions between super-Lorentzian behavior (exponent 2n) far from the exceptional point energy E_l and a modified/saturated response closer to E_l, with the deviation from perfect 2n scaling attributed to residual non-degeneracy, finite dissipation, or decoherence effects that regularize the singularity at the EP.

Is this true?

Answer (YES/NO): NO